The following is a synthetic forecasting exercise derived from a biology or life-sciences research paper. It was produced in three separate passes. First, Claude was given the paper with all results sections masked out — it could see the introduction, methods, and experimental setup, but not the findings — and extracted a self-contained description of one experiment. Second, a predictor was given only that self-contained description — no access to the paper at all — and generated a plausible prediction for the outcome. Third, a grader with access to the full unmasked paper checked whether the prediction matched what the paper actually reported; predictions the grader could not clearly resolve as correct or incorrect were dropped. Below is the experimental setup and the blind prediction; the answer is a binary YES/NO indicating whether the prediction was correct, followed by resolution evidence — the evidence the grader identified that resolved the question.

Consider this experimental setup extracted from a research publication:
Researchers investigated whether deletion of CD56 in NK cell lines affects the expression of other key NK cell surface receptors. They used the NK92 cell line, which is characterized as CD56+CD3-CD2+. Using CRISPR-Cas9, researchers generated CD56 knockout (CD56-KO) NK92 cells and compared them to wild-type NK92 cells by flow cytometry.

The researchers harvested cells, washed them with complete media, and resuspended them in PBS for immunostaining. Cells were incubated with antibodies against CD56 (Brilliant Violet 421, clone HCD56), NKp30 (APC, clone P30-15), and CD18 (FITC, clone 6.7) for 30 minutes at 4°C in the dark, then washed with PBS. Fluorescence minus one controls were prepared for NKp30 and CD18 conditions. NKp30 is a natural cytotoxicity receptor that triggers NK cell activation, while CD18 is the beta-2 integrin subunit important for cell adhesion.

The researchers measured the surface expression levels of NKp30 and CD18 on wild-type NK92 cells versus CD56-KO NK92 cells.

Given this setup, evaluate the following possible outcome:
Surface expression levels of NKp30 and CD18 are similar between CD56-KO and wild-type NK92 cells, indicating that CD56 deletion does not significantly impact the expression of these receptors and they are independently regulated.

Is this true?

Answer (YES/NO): YES